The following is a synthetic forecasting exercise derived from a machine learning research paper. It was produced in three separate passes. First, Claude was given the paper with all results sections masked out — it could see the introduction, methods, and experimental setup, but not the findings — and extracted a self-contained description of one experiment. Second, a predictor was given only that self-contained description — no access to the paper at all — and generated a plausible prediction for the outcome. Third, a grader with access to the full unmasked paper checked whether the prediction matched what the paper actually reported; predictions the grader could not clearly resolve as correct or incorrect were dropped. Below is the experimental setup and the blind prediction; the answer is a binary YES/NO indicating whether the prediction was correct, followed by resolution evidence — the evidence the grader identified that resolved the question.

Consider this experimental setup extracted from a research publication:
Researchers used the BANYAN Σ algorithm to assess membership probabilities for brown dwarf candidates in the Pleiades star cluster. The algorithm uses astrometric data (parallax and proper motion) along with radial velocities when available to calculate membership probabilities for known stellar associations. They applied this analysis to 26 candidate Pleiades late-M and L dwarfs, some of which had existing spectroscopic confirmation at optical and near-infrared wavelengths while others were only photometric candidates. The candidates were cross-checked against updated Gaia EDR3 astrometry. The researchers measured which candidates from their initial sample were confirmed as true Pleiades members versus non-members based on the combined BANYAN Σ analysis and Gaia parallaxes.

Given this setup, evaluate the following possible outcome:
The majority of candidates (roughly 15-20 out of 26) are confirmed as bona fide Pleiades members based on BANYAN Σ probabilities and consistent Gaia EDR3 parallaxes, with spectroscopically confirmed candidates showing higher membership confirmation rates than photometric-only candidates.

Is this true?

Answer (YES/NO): NO